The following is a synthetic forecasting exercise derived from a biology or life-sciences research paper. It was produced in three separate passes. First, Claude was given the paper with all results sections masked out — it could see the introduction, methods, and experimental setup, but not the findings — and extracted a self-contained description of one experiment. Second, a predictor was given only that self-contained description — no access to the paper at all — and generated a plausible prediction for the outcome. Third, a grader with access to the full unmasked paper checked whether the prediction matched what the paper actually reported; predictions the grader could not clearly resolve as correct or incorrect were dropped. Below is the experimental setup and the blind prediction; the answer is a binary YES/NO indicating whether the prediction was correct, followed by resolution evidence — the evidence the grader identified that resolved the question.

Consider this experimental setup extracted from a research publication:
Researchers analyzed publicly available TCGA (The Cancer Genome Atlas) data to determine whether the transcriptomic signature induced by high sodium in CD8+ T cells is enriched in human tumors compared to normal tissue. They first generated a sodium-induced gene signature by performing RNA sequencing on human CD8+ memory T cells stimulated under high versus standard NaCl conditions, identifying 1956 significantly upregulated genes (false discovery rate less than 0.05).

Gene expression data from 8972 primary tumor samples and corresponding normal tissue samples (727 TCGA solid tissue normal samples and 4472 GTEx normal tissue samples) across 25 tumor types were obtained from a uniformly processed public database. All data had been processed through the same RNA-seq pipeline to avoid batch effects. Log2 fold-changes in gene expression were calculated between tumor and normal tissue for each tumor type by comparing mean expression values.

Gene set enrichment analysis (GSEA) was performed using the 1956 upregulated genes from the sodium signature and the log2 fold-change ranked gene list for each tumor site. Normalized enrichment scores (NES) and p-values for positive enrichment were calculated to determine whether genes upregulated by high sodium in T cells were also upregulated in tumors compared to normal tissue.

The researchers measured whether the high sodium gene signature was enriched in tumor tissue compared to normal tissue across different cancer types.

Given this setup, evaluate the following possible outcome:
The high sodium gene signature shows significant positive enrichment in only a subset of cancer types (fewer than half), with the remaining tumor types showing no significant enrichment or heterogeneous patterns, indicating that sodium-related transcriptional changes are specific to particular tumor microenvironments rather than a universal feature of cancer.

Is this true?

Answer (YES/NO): NO